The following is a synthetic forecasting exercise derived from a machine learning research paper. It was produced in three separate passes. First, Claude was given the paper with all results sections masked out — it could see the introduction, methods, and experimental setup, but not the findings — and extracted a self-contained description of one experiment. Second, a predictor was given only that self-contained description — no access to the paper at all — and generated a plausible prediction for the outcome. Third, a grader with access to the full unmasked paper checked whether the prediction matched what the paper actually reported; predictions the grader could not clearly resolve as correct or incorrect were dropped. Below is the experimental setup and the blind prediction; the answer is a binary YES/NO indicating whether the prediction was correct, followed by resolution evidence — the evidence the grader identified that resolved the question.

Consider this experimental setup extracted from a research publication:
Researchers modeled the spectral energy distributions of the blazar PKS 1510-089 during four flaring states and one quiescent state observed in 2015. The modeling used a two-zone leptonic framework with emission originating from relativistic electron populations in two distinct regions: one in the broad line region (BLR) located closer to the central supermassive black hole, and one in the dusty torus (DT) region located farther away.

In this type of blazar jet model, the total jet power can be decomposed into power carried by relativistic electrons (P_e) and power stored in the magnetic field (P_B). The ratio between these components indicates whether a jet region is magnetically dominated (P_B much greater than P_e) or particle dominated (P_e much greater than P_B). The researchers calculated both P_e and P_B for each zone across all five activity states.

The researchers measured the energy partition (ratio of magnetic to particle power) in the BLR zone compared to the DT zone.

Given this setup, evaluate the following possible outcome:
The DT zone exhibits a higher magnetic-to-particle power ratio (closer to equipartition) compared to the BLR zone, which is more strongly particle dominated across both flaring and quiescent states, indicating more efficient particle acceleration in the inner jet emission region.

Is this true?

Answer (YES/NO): NO